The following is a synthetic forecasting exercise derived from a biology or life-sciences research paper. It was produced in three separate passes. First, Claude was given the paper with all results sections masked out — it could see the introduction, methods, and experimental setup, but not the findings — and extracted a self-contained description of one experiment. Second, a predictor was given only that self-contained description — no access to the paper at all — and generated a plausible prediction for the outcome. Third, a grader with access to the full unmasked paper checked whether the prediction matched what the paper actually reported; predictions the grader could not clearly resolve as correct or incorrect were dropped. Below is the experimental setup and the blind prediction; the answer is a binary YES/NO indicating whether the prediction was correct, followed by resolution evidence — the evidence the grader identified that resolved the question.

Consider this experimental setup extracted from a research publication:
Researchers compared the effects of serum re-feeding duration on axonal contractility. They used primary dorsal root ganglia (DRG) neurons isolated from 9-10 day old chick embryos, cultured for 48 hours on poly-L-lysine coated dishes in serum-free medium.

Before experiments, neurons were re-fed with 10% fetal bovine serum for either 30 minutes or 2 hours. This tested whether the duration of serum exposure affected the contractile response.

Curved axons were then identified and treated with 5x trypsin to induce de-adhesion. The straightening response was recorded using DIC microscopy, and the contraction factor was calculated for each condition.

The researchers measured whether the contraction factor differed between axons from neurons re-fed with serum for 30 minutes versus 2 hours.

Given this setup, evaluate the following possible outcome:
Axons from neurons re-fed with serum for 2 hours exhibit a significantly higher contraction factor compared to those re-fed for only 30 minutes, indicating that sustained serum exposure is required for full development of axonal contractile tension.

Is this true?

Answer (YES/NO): NO